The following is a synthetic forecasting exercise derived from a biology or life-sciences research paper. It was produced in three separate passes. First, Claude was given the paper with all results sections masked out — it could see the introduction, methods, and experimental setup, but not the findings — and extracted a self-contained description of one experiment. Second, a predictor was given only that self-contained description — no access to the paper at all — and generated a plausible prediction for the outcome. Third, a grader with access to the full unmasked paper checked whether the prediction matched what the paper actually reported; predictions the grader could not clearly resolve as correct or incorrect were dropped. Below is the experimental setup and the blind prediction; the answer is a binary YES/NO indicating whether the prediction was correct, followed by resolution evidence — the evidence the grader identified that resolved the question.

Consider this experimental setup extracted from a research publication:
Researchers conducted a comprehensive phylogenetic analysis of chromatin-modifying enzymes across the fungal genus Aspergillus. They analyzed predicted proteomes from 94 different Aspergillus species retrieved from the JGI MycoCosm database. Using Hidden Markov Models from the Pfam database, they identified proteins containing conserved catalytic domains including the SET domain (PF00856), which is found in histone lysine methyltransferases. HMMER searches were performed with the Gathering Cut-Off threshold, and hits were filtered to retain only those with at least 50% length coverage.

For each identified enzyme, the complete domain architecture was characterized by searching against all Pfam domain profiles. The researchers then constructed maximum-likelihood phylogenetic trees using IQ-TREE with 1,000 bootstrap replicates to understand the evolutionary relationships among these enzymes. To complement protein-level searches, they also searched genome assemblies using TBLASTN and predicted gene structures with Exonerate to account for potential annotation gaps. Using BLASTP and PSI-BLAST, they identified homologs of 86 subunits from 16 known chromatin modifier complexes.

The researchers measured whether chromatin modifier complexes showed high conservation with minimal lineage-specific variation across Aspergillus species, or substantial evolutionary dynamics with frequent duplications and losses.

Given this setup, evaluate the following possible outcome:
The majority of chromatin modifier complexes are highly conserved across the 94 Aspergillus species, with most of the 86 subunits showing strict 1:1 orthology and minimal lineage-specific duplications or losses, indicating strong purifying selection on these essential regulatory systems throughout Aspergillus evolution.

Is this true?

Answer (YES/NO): YES